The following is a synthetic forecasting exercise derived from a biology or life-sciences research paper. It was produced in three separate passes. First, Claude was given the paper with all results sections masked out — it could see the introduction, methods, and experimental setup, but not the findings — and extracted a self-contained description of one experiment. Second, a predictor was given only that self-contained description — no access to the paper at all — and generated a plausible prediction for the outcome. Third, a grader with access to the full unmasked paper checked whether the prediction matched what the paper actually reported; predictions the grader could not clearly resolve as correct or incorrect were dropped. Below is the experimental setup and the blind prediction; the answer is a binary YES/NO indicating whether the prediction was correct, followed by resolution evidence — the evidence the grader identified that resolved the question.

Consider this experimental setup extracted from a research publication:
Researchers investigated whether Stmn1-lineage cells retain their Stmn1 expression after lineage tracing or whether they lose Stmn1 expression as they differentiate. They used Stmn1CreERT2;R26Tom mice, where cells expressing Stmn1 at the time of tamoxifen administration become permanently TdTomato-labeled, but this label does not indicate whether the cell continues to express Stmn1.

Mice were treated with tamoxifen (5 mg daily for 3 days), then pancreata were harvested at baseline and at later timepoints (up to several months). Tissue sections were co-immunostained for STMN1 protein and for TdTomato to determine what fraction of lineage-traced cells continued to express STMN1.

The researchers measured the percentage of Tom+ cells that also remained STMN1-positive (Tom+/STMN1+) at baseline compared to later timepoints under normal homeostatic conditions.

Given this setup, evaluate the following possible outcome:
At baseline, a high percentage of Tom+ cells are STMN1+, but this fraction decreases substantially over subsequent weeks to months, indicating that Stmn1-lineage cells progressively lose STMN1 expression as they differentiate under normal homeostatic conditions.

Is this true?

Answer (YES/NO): YES